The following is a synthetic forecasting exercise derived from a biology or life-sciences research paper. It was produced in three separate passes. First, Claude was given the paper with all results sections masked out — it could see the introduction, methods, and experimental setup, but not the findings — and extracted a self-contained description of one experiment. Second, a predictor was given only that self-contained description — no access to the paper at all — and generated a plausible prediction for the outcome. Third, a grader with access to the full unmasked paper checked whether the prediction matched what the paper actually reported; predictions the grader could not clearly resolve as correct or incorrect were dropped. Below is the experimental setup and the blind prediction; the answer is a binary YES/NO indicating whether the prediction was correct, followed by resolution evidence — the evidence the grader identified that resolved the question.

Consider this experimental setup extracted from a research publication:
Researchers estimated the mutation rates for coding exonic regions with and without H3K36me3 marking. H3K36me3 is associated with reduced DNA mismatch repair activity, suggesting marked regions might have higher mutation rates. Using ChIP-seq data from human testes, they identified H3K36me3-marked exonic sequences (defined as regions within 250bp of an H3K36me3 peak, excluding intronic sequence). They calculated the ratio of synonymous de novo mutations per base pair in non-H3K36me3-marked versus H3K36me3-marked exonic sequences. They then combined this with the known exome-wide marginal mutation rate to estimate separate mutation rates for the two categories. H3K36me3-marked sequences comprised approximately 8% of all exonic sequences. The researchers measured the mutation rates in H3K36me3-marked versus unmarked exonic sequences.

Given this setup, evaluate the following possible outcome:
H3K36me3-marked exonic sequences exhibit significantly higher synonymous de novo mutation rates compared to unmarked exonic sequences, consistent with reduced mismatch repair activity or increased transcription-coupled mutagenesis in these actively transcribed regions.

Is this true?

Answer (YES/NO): NO